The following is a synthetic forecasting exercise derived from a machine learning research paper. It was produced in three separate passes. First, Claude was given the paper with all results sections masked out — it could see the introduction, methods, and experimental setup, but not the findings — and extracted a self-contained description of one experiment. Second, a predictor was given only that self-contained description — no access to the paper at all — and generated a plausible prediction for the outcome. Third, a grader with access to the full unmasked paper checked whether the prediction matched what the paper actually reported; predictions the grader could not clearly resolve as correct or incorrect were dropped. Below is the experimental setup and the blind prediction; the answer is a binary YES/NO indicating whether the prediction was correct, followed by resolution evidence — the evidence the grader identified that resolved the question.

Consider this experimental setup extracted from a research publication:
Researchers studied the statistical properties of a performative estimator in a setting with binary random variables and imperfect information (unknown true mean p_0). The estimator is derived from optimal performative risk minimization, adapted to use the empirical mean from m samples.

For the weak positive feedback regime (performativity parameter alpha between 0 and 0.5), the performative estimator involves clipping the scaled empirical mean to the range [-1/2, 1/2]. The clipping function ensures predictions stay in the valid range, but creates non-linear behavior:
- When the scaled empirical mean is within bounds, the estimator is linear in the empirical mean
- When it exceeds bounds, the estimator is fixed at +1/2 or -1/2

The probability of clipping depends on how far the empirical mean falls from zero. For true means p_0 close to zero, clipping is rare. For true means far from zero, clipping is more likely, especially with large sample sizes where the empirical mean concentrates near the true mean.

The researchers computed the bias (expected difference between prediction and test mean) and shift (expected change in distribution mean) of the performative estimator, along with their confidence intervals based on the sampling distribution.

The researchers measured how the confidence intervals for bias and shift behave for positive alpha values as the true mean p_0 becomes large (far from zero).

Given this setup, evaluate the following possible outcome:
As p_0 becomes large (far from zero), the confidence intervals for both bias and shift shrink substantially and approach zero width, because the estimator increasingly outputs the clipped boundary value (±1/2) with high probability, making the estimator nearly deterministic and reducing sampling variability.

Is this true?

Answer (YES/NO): YES